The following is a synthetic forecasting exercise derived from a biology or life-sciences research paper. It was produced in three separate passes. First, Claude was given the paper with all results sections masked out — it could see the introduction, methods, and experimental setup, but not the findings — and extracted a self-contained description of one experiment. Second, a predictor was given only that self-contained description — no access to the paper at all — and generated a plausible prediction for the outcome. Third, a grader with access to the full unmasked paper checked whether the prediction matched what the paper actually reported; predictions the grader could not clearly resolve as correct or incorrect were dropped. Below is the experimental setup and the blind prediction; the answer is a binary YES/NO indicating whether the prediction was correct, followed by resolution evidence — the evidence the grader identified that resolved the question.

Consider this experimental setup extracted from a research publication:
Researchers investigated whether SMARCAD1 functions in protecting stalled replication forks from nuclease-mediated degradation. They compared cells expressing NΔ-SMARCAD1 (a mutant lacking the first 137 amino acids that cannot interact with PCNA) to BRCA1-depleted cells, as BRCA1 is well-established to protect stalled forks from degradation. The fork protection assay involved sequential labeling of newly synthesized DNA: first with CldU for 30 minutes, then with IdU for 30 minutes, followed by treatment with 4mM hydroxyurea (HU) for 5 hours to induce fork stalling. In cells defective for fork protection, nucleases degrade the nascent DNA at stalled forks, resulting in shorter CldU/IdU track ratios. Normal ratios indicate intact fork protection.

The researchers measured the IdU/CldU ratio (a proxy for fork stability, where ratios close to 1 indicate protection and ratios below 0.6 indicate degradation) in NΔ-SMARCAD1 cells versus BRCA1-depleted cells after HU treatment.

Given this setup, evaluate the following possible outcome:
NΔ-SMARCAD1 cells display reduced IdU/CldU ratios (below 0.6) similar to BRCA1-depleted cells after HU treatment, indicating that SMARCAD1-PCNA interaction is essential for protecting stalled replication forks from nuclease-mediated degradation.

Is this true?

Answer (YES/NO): NO